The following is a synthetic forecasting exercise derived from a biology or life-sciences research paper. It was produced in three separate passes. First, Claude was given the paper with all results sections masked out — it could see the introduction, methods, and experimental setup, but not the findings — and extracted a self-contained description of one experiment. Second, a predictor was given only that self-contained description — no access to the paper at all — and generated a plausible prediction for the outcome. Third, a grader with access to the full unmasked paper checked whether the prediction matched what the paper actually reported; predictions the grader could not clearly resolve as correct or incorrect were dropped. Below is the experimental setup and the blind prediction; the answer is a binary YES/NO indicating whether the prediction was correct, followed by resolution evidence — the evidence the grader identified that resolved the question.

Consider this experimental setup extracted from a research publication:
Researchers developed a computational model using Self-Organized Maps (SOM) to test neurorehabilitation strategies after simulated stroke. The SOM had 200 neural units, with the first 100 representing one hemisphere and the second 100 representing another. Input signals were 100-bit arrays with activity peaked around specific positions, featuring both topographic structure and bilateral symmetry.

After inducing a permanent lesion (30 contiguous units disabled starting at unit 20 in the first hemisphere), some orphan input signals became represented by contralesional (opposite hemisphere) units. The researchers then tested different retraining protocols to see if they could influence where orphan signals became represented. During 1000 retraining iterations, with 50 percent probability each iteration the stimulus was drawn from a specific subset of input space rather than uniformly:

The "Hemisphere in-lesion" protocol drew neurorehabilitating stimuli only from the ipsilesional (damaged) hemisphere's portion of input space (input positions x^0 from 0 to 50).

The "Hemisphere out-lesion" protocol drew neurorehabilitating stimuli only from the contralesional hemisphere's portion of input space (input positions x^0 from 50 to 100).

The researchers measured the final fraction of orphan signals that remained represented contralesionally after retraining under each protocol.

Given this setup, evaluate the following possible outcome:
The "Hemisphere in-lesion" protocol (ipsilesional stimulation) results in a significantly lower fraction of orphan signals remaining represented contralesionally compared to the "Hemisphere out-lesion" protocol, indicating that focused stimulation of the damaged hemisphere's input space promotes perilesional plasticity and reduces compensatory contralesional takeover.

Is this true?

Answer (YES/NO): NO